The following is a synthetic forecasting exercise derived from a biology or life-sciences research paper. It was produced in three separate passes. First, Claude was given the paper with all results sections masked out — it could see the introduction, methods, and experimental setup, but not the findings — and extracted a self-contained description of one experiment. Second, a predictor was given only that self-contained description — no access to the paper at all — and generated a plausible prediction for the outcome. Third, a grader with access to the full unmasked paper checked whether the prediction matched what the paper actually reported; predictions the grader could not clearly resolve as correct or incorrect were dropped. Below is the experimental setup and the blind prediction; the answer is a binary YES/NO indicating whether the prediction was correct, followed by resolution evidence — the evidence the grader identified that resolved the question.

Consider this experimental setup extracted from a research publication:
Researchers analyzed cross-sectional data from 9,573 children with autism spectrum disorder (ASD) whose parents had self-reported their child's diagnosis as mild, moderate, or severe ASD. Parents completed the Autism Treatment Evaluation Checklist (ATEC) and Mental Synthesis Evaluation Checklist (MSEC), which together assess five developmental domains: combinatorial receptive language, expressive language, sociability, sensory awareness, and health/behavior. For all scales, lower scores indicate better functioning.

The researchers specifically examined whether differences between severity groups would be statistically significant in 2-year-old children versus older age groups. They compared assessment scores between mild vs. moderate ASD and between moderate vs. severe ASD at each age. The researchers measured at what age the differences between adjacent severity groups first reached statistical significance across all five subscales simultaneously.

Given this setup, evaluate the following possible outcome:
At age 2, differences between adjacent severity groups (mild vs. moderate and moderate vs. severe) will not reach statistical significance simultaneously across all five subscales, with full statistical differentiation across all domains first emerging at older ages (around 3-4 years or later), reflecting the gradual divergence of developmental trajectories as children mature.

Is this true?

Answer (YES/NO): YES